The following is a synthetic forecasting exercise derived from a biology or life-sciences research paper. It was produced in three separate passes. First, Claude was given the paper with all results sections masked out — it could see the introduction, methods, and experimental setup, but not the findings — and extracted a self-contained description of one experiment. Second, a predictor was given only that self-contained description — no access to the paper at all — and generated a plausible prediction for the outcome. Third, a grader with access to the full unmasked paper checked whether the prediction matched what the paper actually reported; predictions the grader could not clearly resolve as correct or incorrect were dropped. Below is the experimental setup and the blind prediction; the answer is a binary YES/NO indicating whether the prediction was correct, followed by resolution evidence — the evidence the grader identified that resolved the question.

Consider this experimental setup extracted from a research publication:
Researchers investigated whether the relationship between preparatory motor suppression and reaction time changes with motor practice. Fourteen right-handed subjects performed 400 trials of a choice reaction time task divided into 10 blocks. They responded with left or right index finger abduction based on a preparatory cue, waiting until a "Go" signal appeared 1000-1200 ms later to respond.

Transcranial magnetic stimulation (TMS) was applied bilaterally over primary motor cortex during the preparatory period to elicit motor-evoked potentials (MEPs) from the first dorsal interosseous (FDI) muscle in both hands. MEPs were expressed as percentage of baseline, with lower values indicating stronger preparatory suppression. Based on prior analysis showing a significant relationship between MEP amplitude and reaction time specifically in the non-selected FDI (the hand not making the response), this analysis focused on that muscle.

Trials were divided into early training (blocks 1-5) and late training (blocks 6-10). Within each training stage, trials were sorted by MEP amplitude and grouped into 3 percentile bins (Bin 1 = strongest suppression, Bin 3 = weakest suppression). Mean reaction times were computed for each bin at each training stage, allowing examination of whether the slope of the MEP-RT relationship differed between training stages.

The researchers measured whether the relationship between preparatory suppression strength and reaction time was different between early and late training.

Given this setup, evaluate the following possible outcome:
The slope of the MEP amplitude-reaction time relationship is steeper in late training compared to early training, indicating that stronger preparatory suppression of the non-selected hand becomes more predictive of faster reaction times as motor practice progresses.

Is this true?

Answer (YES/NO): YES